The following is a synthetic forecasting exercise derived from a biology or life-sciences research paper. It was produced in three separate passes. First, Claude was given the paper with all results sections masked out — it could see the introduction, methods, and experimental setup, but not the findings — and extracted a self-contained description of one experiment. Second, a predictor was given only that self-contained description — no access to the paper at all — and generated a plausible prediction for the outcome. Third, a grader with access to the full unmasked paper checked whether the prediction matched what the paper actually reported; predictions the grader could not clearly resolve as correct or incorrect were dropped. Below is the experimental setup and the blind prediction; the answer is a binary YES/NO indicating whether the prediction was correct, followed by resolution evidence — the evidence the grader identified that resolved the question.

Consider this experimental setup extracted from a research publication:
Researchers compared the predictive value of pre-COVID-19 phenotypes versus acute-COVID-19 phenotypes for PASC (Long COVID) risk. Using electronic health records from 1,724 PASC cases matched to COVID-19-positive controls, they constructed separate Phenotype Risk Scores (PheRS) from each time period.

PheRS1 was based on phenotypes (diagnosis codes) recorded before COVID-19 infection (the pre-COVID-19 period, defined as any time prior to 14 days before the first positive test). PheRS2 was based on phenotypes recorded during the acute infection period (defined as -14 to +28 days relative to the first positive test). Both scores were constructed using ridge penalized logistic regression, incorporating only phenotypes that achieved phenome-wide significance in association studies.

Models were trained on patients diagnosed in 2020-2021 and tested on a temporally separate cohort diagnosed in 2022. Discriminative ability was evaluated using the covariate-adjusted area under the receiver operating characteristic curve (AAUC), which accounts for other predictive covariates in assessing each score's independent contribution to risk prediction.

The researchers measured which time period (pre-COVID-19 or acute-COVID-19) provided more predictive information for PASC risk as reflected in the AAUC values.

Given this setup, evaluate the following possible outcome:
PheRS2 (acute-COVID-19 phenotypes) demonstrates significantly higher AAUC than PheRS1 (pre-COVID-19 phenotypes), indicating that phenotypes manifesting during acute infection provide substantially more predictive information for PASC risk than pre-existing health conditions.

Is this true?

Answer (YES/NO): NO